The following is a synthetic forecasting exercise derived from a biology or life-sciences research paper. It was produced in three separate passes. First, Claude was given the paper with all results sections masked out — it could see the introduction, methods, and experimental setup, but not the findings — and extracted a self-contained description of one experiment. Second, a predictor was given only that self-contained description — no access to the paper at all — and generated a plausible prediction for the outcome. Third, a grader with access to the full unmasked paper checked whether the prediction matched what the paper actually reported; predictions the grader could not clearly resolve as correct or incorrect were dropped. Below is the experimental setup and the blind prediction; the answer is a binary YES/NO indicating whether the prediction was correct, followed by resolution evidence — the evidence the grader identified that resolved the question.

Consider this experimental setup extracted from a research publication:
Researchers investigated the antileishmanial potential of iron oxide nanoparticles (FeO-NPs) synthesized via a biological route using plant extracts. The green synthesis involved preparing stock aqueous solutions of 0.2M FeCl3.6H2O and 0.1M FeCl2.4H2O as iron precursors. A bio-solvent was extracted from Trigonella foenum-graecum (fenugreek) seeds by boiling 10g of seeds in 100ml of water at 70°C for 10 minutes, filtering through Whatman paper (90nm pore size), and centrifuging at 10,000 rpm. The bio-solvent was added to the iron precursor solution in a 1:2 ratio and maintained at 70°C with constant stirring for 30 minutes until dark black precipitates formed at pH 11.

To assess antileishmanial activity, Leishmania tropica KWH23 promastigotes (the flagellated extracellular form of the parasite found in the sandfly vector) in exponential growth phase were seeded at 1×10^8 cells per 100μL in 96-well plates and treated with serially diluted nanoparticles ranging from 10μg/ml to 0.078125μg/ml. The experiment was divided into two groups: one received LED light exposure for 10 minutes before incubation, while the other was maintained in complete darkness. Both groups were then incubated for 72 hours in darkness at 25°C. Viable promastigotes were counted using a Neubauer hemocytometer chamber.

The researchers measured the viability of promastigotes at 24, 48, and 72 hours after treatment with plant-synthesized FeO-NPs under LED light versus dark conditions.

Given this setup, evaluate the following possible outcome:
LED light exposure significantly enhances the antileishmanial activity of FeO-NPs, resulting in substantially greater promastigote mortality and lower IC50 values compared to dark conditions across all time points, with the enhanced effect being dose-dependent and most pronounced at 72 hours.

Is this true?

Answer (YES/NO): NO